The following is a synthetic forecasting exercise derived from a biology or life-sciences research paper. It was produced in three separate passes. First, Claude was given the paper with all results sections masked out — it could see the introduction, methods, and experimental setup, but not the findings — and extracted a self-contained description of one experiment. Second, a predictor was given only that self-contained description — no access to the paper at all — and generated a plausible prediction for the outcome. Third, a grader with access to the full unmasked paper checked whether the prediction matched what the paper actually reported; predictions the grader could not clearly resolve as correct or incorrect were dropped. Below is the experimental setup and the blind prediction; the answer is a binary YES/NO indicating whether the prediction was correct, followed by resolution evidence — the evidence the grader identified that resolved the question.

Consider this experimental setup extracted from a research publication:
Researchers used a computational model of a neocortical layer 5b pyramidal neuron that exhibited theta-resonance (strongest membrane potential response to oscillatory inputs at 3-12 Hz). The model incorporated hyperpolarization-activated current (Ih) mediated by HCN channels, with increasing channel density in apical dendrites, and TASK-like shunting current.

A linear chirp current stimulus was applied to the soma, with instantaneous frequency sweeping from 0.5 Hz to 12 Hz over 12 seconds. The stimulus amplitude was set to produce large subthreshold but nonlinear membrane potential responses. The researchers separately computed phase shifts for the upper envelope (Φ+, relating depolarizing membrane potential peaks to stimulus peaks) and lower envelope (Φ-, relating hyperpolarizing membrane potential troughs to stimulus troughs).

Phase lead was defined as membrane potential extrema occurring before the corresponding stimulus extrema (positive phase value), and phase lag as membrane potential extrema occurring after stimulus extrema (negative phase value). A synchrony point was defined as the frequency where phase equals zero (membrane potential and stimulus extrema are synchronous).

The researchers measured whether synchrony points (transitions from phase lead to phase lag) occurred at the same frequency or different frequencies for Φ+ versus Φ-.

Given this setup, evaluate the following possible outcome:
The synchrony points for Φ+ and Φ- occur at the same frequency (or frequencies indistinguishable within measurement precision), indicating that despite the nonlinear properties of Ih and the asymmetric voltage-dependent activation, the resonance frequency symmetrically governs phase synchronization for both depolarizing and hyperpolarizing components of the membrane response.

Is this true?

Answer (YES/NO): NO